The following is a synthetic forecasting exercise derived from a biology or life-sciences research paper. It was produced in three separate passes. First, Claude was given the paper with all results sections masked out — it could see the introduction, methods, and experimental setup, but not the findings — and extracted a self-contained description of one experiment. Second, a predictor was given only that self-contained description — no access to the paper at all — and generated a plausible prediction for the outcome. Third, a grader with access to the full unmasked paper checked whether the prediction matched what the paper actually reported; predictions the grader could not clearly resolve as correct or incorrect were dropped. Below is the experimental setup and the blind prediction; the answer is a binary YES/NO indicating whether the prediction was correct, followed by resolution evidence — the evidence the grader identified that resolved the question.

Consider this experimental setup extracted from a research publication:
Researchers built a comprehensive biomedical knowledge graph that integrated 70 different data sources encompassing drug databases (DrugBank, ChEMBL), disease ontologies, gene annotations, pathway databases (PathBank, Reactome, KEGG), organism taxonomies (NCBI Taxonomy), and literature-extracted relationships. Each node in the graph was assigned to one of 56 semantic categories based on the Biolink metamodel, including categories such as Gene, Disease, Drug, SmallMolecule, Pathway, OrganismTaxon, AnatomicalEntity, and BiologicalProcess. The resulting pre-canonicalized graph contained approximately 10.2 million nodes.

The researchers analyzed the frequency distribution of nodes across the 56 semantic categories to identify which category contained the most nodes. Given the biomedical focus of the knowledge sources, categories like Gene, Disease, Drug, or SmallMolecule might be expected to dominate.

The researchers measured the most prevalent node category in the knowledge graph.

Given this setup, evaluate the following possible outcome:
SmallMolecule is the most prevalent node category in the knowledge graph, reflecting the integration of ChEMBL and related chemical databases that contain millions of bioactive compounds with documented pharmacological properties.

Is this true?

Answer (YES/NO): NO